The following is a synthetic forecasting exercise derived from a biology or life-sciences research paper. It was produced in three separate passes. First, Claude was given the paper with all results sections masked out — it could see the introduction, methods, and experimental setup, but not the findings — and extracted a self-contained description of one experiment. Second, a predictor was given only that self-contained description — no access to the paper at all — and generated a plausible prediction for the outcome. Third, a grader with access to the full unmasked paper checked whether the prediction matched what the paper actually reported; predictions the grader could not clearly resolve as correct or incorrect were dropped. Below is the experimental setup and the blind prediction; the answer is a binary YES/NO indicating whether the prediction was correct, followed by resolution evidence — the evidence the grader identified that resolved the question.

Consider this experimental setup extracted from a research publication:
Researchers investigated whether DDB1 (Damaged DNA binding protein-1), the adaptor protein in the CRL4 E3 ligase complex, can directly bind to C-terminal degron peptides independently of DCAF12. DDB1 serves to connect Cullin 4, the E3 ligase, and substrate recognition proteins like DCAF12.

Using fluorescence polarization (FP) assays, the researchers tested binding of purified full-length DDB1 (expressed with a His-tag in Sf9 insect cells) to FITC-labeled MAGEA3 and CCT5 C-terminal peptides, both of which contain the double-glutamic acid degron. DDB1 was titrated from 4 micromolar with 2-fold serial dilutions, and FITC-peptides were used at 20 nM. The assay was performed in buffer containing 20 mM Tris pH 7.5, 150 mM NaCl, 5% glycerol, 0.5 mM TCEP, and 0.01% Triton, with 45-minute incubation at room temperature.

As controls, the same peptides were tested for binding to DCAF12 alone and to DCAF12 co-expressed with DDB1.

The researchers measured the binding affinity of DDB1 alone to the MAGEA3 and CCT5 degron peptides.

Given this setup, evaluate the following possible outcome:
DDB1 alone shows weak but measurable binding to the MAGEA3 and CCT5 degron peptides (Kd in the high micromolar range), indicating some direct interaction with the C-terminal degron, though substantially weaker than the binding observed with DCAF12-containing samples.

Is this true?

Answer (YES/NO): NO